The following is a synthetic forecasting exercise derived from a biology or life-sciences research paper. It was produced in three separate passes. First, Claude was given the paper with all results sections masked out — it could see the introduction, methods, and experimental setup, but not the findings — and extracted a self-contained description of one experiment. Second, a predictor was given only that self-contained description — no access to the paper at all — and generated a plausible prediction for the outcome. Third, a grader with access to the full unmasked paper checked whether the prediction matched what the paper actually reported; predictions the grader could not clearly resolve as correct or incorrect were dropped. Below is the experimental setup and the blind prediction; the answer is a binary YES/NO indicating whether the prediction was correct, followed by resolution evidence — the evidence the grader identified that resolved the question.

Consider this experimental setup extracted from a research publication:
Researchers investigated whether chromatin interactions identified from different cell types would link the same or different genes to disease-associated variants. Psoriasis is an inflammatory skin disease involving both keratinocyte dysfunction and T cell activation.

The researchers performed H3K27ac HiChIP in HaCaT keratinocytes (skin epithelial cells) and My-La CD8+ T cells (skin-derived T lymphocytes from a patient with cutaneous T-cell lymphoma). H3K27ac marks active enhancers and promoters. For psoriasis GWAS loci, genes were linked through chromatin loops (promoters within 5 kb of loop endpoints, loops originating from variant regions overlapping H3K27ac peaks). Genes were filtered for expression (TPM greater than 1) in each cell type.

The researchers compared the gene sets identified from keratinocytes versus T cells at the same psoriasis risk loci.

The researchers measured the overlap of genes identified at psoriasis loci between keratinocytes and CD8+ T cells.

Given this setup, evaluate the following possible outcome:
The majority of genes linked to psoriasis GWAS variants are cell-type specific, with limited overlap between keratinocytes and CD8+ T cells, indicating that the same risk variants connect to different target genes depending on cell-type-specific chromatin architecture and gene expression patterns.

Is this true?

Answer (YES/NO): YES